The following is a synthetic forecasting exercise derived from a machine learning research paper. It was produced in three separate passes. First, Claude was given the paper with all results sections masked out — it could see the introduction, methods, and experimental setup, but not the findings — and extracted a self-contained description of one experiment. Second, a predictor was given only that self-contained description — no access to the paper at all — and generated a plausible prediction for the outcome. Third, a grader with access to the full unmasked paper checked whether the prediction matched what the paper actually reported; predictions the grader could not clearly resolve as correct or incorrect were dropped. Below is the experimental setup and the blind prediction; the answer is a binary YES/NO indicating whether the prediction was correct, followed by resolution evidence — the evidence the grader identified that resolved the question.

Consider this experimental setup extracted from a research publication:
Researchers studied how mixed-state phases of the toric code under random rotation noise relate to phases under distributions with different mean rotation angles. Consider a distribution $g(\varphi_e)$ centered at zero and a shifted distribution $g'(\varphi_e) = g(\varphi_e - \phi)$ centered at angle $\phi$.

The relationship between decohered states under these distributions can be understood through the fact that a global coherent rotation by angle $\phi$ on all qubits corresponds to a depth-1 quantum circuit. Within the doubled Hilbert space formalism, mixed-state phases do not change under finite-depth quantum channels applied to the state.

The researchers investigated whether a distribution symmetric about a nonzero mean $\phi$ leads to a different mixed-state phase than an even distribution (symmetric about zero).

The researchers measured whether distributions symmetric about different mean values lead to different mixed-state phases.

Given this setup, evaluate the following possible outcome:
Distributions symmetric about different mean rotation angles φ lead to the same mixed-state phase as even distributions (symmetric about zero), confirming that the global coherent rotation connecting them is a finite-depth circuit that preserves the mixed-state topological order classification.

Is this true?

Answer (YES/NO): YES